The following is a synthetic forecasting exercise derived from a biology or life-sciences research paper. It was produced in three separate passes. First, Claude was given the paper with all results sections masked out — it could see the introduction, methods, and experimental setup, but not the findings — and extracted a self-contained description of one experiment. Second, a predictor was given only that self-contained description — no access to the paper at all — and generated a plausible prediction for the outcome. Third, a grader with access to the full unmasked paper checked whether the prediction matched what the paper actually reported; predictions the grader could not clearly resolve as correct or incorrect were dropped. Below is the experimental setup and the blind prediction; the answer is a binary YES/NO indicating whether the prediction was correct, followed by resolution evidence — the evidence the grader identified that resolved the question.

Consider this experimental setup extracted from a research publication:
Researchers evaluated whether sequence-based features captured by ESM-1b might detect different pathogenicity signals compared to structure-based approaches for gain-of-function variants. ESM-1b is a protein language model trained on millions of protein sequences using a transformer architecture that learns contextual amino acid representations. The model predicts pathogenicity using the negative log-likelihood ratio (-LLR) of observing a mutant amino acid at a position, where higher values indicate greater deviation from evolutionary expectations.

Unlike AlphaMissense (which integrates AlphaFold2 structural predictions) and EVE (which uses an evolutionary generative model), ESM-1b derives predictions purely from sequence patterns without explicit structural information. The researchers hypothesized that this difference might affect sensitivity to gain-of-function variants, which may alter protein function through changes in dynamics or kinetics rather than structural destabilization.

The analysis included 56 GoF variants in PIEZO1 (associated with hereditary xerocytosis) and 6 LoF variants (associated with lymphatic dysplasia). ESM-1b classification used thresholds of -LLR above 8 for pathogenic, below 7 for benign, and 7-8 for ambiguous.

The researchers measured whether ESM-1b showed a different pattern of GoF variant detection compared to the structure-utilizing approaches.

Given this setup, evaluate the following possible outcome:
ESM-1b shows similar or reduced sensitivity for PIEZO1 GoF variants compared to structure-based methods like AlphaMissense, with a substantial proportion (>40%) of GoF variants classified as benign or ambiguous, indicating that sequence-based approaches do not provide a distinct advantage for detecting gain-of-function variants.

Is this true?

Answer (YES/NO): NO